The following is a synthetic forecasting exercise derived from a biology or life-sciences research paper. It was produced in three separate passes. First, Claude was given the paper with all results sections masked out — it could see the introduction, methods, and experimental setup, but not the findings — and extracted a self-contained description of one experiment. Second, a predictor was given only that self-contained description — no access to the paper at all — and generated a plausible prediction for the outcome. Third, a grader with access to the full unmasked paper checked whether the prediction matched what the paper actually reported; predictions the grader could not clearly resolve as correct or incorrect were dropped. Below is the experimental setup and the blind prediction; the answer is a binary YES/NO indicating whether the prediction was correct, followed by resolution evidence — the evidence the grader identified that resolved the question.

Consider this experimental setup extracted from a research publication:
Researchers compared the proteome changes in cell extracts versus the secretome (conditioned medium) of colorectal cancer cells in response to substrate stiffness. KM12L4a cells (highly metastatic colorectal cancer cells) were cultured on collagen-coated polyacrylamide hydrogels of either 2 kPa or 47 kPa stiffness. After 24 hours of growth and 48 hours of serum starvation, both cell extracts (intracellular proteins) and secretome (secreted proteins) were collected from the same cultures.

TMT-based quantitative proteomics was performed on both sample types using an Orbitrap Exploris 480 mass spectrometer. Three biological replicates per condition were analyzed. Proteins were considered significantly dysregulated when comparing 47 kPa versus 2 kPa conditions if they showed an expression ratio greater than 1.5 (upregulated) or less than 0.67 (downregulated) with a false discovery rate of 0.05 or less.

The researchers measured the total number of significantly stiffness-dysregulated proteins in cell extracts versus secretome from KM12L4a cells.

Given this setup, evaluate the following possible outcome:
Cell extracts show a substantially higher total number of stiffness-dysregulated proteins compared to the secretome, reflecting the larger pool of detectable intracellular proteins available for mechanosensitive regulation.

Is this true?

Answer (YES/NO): NO